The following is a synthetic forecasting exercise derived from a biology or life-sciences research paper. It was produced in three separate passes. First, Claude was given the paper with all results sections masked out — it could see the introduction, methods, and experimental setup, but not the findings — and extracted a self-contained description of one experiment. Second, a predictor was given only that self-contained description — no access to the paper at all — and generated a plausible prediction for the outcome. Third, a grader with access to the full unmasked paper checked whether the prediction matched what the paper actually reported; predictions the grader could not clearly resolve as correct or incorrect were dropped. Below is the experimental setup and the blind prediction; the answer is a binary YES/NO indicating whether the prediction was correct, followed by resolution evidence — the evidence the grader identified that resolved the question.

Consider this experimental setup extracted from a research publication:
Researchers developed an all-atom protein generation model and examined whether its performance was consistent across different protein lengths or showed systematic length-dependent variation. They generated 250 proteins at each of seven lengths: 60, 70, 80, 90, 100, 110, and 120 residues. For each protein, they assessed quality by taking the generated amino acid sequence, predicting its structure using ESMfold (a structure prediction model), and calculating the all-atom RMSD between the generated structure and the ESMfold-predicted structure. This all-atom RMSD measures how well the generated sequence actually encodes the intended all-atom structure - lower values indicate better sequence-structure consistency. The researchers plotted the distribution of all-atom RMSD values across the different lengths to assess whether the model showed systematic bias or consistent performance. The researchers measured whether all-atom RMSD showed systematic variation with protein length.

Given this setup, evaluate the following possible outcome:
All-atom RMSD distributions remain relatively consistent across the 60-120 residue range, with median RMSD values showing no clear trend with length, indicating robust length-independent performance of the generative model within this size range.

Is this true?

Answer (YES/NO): YES